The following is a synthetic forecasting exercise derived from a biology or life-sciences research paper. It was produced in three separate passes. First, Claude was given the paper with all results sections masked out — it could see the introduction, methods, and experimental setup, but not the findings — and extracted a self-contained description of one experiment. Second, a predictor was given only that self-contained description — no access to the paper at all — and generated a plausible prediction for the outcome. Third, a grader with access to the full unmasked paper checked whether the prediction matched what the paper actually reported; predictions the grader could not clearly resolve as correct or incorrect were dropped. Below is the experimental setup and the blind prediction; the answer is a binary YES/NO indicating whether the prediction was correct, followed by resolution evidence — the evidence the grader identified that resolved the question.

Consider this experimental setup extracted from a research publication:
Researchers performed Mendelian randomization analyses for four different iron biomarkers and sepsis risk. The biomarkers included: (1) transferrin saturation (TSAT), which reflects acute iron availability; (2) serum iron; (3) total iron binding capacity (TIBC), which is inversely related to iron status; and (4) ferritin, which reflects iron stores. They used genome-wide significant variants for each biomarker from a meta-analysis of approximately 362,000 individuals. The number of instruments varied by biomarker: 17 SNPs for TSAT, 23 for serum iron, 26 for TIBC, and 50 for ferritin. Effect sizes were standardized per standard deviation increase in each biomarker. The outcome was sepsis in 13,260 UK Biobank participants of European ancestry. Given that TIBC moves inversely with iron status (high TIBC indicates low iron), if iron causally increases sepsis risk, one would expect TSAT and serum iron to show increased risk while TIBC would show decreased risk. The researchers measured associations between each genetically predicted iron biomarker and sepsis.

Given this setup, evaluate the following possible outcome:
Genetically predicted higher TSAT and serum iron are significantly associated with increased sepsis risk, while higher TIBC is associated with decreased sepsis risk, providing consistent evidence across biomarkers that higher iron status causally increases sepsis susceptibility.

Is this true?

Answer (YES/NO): YES